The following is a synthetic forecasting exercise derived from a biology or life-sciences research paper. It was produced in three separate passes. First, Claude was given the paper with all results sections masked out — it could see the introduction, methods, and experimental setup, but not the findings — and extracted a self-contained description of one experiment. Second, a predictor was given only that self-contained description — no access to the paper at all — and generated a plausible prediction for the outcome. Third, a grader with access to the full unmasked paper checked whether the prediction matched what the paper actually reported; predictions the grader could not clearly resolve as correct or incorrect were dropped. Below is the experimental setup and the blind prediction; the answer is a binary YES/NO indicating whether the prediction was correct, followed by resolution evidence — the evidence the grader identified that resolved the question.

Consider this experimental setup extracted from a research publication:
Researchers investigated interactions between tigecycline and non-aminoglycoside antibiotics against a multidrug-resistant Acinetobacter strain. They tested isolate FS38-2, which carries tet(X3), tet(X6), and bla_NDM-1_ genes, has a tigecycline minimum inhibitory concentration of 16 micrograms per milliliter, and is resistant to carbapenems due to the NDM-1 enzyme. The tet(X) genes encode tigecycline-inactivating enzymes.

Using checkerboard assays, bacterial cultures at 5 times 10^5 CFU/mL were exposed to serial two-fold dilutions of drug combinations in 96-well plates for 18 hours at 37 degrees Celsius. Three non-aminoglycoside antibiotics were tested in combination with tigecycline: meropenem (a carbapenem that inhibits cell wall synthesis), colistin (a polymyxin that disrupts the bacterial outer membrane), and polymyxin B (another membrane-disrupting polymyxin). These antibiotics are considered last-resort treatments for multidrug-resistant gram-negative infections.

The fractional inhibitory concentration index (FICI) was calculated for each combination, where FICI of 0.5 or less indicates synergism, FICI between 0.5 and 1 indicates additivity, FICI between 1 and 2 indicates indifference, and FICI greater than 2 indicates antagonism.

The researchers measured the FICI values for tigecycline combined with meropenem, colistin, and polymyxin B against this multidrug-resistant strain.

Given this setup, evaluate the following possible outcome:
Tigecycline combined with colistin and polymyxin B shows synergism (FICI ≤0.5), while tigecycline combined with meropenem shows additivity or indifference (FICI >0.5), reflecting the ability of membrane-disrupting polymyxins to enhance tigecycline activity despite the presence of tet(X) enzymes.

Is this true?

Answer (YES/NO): NO